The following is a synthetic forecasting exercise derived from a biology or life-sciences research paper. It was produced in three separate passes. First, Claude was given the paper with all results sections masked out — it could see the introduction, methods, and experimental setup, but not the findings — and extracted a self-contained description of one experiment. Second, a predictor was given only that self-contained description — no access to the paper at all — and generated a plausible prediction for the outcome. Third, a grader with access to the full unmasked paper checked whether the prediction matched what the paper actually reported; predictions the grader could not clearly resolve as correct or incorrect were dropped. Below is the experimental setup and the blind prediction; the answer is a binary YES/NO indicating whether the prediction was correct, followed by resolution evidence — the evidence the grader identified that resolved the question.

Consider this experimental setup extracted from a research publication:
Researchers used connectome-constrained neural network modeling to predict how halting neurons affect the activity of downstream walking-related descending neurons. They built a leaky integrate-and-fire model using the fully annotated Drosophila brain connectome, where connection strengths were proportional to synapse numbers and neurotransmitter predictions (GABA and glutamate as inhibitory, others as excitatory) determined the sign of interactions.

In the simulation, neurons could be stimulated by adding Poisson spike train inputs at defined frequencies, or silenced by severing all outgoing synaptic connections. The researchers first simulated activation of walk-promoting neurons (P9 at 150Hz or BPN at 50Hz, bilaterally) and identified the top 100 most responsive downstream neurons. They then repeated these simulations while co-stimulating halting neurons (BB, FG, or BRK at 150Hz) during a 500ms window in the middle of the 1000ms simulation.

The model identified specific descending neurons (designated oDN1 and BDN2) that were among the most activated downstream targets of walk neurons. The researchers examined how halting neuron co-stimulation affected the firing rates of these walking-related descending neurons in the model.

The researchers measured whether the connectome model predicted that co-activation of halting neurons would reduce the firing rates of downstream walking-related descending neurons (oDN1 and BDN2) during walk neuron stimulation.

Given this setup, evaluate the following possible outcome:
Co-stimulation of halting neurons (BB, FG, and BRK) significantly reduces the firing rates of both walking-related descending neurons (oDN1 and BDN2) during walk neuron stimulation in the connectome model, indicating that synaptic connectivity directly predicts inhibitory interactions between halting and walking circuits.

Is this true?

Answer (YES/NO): NO